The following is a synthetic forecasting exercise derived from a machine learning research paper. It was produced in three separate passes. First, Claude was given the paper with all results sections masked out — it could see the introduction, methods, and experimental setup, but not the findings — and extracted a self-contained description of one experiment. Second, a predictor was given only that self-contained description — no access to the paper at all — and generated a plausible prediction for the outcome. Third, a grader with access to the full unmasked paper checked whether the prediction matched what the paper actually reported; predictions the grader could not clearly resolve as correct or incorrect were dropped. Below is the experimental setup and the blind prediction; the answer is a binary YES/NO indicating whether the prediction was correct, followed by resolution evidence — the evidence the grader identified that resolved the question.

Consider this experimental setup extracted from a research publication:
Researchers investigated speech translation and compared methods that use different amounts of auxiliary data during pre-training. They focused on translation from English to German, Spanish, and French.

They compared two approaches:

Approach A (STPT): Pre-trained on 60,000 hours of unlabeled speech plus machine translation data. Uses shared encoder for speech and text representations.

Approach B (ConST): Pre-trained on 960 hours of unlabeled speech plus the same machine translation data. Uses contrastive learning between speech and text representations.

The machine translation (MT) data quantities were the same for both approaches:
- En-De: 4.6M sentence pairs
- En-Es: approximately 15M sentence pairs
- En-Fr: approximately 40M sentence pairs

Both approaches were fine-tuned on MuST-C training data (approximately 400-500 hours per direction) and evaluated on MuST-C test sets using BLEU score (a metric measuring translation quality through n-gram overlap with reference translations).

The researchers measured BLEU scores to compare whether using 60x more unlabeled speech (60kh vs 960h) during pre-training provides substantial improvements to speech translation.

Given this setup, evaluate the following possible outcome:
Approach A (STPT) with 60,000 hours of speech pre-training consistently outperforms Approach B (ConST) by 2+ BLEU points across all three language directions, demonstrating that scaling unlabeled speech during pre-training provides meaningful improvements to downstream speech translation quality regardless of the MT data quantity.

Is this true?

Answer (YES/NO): NO